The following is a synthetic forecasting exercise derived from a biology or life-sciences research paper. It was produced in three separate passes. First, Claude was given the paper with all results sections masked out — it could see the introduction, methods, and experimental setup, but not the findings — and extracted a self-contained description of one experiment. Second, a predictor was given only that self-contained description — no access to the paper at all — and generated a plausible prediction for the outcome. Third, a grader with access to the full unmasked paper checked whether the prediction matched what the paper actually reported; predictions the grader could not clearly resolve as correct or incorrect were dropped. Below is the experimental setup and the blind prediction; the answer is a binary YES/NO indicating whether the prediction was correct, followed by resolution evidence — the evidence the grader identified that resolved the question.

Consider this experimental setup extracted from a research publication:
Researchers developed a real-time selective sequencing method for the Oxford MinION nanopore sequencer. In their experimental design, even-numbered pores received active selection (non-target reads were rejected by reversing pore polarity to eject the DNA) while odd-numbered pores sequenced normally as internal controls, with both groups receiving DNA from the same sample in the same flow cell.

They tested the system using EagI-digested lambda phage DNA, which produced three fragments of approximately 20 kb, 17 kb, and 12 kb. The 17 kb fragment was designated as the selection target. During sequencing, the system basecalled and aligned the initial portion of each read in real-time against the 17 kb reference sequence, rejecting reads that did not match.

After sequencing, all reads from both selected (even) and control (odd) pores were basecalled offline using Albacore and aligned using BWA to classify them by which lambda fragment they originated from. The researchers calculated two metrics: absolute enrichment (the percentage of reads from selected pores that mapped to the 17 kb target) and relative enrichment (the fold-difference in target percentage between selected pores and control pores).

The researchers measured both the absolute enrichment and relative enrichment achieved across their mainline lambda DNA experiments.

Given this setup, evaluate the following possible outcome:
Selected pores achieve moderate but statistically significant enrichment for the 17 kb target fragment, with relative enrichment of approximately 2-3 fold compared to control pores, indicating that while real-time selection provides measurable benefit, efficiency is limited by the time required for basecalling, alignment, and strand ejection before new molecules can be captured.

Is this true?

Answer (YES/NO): NO